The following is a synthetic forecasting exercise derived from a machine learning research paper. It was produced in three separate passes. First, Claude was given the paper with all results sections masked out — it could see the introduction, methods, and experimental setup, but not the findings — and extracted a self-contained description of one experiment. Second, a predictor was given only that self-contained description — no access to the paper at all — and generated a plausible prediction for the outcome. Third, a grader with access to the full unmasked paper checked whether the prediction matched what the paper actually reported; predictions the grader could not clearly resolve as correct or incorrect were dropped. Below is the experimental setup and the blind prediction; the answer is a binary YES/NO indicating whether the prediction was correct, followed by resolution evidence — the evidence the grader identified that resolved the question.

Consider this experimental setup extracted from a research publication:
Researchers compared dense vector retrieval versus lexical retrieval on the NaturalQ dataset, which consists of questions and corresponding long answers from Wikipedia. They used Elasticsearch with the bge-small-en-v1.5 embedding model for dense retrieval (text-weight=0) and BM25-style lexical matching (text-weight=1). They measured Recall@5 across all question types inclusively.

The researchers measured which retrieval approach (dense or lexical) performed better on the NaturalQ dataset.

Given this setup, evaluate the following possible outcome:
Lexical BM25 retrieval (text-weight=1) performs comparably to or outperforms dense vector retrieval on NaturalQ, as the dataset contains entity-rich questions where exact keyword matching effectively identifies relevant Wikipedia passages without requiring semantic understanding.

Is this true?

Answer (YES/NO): NO